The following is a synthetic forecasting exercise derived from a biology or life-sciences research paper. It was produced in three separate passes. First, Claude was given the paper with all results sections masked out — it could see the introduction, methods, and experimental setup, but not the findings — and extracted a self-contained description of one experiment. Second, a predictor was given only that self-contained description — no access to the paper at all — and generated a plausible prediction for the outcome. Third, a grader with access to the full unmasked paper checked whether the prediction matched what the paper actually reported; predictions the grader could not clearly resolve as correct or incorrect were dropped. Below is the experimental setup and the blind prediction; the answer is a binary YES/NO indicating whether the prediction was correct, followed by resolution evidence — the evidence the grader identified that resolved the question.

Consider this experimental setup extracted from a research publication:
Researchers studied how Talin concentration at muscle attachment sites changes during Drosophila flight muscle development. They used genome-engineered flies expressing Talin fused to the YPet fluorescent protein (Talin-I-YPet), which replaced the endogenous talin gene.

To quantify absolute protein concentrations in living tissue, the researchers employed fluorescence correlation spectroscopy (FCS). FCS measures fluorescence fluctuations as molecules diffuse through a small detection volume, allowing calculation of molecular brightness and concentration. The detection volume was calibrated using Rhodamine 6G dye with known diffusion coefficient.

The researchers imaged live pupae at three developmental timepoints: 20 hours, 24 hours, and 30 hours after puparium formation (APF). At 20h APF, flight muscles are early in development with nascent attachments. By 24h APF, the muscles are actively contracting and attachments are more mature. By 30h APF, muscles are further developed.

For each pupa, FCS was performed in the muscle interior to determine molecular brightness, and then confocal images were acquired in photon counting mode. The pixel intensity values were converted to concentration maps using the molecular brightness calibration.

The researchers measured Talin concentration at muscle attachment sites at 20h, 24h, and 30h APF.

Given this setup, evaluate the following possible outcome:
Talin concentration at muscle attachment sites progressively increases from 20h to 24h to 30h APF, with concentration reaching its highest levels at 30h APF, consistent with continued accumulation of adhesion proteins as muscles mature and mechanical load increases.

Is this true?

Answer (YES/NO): YES